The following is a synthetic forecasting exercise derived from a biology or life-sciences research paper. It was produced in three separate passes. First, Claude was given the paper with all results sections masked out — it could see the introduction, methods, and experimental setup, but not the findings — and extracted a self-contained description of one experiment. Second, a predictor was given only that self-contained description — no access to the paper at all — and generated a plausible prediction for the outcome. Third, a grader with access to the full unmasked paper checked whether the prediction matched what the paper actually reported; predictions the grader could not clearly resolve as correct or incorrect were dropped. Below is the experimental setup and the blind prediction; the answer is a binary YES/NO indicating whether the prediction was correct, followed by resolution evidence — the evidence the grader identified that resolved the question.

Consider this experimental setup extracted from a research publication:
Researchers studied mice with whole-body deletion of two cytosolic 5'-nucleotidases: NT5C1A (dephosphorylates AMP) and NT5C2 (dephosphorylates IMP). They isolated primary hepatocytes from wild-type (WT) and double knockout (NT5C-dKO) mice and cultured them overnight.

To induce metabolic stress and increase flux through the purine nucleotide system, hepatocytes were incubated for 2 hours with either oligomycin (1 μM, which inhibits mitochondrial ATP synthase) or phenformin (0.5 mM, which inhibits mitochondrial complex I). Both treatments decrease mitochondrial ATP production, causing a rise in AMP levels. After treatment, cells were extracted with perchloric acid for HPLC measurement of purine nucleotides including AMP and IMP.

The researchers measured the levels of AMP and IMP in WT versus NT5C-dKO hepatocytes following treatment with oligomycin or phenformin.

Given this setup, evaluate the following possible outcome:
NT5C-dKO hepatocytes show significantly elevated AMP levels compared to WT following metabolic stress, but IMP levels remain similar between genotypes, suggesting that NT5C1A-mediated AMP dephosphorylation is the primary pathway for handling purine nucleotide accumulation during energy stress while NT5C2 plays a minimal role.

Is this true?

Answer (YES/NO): NO